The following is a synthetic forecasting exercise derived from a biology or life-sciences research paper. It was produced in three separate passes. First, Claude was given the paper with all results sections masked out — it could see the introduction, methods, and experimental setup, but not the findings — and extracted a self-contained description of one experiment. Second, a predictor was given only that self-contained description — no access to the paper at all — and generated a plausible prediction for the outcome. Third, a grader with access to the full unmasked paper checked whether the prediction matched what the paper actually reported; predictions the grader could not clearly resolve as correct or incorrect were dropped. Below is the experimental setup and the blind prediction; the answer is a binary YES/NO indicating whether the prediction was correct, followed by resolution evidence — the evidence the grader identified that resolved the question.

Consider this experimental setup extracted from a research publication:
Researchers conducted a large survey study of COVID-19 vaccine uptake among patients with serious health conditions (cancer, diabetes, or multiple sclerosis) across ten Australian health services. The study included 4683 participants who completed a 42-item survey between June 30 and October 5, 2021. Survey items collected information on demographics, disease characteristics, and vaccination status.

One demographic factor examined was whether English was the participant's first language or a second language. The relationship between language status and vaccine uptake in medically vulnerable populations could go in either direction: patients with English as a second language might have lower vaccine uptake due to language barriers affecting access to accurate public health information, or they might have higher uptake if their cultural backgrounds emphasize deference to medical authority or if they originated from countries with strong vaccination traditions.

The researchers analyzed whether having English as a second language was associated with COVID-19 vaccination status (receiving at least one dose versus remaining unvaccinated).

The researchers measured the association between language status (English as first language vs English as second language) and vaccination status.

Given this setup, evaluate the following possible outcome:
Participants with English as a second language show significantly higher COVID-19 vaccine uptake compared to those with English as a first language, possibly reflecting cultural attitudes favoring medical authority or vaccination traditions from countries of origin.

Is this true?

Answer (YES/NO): NO